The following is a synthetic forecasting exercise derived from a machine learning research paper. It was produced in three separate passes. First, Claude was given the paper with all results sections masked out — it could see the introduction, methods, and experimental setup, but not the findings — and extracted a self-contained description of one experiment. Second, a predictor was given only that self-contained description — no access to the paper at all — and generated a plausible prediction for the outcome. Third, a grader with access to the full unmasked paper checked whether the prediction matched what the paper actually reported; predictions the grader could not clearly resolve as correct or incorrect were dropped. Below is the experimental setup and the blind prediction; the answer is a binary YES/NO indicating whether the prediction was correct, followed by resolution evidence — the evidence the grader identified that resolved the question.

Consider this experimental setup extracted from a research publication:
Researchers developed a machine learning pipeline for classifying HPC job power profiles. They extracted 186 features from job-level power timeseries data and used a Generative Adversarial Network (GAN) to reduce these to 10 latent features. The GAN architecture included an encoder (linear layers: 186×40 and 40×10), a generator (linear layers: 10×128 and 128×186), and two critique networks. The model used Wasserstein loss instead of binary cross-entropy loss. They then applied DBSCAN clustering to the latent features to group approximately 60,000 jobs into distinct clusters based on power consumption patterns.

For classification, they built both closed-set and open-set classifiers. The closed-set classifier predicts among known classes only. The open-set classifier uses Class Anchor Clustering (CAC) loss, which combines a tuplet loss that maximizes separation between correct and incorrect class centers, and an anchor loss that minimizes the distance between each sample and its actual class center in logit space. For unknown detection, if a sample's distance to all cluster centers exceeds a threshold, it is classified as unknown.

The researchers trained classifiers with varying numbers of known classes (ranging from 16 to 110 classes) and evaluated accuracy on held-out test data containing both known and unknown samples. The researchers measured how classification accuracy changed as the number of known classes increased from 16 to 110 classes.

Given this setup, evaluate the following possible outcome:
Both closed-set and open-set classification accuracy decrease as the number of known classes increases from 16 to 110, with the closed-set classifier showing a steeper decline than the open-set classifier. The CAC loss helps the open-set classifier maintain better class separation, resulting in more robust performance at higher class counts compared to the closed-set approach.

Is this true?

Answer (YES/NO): NO